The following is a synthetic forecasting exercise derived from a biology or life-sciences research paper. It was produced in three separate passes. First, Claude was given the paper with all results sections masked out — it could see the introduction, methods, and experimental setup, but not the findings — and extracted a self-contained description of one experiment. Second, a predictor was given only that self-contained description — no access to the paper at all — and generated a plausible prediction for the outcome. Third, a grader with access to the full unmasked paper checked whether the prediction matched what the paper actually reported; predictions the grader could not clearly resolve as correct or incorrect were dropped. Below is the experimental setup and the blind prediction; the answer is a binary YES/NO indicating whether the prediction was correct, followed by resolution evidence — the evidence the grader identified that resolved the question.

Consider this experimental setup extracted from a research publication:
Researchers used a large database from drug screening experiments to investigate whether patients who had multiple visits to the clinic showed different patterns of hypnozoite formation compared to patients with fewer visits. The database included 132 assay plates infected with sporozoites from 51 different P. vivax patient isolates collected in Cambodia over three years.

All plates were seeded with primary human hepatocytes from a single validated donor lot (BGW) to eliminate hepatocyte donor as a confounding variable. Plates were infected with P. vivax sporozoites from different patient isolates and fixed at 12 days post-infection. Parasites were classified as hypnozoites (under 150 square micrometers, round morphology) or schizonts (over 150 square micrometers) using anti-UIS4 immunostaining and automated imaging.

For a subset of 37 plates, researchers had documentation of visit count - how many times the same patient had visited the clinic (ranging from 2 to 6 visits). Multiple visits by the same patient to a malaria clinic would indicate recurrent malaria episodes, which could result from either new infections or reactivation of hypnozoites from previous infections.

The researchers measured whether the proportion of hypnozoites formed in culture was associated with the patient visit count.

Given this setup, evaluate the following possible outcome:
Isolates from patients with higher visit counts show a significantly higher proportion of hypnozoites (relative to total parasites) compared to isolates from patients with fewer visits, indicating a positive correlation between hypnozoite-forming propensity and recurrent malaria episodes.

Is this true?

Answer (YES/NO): NO